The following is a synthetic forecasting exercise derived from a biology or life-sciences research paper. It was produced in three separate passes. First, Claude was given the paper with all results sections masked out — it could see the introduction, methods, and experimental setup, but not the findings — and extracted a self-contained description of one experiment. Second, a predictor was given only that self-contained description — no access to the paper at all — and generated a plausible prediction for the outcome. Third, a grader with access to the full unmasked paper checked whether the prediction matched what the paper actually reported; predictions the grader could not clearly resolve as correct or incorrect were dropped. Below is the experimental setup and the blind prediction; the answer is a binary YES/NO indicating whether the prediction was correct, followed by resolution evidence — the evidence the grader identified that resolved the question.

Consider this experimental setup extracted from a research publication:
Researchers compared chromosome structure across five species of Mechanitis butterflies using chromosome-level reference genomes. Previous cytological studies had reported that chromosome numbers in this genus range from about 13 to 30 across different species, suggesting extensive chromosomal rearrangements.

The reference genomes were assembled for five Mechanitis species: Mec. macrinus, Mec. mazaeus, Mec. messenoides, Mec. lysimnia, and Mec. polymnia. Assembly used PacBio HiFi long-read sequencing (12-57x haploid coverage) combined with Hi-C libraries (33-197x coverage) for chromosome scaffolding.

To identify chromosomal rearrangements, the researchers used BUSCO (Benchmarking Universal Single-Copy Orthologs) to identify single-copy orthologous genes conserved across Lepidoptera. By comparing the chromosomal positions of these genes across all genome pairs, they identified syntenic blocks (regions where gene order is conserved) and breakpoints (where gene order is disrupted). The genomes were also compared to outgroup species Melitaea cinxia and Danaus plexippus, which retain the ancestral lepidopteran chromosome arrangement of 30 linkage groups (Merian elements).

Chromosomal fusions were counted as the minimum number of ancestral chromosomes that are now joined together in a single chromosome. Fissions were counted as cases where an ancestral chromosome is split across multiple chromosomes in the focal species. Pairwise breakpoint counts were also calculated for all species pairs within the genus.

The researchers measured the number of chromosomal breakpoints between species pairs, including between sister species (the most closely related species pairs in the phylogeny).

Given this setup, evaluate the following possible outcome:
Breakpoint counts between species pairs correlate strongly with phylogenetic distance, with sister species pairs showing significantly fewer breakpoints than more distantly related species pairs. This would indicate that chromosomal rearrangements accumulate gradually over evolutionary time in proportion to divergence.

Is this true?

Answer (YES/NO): NO